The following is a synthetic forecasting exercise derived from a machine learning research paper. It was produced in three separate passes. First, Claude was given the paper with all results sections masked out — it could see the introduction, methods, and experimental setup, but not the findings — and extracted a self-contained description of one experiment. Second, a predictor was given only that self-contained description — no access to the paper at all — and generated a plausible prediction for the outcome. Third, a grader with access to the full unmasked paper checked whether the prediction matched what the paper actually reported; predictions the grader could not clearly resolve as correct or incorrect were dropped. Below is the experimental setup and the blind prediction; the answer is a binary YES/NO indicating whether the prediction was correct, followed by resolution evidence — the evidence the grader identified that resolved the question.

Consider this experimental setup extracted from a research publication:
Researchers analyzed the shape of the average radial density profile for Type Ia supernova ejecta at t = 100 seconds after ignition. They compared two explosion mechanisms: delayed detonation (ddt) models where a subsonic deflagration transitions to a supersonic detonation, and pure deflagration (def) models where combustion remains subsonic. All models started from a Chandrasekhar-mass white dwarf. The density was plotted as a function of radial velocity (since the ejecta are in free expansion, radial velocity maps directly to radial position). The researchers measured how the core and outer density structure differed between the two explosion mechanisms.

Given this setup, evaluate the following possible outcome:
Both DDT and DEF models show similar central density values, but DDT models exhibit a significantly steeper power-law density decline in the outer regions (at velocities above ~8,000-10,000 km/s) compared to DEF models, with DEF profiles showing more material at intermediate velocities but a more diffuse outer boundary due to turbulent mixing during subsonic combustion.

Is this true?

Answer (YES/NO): NO